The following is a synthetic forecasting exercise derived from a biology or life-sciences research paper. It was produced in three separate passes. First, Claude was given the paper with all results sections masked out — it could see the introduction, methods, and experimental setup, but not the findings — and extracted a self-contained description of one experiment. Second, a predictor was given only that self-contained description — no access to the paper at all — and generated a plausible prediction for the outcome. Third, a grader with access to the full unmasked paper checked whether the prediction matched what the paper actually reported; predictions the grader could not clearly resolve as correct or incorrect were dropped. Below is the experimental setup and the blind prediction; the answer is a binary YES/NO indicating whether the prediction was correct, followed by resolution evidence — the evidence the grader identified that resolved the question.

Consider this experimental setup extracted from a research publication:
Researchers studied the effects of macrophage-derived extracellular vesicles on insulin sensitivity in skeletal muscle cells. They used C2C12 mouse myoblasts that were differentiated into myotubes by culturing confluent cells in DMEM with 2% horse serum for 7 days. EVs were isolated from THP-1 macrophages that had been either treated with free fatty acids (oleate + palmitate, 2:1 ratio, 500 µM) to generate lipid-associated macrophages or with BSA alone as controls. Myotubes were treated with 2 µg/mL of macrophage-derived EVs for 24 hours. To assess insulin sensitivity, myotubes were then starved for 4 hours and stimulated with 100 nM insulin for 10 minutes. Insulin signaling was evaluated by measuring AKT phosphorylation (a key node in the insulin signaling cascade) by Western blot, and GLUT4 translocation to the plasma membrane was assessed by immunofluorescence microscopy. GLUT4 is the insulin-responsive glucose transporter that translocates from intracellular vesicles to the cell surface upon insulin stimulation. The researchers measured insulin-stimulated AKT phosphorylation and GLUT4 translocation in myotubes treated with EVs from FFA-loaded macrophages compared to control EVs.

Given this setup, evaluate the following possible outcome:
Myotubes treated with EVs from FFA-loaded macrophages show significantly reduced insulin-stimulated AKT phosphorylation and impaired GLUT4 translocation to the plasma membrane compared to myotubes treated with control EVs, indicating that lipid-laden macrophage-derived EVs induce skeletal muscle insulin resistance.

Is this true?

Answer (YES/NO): NO